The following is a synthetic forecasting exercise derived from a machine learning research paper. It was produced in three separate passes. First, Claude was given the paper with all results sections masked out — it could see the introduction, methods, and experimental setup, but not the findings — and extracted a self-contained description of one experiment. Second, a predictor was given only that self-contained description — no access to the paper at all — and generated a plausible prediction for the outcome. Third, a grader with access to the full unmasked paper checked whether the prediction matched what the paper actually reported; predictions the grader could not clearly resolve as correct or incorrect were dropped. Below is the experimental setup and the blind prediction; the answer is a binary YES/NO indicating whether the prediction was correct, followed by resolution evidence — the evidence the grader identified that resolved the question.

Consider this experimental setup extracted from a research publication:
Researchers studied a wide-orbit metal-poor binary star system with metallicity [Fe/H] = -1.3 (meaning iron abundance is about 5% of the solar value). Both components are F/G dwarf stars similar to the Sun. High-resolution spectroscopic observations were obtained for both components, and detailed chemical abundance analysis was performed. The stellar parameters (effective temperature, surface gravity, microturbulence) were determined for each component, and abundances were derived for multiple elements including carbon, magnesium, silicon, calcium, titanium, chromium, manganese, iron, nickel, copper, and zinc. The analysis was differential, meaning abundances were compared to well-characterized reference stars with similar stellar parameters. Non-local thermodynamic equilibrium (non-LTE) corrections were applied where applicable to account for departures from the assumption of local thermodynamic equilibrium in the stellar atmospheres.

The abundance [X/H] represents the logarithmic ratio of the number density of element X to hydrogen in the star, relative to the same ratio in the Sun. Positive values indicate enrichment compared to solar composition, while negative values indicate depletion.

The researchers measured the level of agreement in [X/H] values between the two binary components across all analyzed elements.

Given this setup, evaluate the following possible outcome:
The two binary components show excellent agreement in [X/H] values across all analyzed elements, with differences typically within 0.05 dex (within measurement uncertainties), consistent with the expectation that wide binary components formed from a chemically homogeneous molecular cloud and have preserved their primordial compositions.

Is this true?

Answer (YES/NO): NO